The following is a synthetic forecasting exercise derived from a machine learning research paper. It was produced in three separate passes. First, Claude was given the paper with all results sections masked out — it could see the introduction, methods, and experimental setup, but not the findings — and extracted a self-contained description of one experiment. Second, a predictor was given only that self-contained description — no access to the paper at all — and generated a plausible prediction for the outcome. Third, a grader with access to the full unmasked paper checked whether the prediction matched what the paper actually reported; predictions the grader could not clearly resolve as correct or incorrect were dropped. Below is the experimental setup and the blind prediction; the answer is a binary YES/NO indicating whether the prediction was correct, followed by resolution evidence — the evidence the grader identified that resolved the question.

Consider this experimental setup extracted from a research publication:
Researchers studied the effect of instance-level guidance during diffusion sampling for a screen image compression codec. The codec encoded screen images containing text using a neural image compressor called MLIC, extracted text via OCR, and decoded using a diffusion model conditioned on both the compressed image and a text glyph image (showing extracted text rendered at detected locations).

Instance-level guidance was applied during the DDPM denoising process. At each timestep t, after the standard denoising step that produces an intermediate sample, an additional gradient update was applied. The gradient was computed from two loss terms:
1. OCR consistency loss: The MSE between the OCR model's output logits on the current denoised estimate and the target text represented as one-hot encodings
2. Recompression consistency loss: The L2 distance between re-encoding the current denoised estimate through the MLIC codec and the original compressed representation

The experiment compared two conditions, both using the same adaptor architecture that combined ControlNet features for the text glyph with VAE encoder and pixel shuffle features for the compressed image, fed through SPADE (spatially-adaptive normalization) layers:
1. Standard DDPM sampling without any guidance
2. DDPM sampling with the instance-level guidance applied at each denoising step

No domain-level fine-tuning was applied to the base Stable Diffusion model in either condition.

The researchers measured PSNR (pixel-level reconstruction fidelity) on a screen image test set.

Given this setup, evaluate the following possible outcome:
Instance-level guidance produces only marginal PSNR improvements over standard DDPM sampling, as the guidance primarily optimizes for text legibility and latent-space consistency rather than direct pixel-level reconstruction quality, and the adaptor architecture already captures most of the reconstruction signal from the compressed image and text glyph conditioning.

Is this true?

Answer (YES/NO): NO